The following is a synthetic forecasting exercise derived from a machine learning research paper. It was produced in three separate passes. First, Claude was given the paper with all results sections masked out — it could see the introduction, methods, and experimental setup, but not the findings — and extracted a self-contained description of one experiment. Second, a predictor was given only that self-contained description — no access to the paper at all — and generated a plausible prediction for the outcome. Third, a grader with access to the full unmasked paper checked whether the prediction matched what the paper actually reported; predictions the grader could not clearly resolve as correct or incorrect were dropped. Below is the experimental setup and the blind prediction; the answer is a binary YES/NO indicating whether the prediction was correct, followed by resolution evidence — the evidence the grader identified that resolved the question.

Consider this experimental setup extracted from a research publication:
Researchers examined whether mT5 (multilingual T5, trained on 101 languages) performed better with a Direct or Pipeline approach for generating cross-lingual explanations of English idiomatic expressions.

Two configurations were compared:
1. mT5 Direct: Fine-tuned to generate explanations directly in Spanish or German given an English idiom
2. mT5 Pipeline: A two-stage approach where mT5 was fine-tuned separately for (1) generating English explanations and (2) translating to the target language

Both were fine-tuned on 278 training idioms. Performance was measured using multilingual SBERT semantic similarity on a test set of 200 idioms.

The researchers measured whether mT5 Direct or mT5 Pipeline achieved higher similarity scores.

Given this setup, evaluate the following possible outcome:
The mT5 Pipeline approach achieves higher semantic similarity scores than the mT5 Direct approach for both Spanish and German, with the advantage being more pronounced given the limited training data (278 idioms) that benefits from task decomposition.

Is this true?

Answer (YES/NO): NO